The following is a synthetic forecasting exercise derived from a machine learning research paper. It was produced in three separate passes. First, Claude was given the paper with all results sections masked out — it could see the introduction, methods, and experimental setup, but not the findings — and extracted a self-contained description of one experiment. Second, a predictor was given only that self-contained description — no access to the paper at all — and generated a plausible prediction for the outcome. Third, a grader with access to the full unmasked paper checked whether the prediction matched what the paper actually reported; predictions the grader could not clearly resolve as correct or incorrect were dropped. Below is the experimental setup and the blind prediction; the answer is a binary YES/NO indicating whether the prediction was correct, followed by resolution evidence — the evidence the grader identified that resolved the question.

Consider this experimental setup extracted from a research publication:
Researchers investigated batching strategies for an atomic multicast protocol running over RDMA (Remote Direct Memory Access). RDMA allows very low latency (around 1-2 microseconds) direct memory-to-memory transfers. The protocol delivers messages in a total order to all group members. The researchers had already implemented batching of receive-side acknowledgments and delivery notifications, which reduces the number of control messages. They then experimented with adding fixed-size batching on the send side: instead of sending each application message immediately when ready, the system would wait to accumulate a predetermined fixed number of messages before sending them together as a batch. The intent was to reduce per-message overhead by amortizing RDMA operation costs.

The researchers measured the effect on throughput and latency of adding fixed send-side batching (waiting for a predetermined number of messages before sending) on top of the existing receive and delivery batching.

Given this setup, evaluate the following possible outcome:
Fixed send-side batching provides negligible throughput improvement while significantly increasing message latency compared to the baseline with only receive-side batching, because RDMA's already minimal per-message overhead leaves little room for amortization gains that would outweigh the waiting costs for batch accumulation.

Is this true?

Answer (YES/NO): NO